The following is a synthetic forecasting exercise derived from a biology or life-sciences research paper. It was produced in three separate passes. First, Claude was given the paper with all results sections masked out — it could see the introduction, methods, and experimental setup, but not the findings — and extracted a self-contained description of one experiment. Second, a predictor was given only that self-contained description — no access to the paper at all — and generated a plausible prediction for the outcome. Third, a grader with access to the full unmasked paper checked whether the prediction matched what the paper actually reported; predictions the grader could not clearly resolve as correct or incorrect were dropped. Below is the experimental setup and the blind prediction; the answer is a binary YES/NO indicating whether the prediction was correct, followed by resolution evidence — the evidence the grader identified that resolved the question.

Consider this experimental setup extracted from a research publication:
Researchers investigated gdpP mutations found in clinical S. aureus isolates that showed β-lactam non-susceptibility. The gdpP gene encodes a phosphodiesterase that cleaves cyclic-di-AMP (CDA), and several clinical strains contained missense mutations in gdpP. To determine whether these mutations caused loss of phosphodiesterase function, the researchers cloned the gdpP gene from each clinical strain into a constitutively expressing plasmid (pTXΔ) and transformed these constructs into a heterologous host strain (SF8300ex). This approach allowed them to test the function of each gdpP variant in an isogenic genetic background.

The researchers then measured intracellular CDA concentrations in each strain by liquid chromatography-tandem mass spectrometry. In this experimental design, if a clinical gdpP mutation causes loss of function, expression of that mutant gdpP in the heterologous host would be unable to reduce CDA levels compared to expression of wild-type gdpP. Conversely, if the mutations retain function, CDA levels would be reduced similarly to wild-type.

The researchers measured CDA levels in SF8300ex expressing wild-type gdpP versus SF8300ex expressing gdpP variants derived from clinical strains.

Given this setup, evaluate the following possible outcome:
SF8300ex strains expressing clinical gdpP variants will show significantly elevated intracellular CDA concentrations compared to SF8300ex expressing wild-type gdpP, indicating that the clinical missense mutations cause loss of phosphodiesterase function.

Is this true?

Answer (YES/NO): YES